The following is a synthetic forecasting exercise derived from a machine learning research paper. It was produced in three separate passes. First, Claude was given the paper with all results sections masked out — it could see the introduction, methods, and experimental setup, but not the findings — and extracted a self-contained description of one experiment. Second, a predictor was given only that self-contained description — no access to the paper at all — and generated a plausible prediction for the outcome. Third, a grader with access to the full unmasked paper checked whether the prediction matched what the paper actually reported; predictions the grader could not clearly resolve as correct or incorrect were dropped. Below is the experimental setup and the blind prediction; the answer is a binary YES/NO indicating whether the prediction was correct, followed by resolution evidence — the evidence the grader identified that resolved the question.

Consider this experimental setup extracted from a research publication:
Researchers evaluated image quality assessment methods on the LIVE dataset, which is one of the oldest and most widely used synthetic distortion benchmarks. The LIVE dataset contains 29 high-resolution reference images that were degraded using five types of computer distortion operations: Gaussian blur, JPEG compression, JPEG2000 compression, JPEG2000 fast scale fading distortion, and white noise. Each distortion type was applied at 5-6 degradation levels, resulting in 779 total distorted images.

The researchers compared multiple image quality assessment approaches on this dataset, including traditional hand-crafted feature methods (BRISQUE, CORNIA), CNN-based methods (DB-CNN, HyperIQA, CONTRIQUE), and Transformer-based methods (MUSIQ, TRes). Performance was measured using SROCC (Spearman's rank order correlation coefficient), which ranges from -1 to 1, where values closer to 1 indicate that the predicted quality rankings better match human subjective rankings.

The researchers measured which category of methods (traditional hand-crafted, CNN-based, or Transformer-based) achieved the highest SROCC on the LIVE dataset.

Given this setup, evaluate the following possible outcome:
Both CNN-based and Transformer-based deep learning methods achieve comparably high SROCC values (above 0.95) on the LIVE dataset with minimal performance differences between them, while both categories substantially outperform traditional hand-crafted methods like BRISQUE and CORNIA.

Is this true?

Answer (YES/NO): YES